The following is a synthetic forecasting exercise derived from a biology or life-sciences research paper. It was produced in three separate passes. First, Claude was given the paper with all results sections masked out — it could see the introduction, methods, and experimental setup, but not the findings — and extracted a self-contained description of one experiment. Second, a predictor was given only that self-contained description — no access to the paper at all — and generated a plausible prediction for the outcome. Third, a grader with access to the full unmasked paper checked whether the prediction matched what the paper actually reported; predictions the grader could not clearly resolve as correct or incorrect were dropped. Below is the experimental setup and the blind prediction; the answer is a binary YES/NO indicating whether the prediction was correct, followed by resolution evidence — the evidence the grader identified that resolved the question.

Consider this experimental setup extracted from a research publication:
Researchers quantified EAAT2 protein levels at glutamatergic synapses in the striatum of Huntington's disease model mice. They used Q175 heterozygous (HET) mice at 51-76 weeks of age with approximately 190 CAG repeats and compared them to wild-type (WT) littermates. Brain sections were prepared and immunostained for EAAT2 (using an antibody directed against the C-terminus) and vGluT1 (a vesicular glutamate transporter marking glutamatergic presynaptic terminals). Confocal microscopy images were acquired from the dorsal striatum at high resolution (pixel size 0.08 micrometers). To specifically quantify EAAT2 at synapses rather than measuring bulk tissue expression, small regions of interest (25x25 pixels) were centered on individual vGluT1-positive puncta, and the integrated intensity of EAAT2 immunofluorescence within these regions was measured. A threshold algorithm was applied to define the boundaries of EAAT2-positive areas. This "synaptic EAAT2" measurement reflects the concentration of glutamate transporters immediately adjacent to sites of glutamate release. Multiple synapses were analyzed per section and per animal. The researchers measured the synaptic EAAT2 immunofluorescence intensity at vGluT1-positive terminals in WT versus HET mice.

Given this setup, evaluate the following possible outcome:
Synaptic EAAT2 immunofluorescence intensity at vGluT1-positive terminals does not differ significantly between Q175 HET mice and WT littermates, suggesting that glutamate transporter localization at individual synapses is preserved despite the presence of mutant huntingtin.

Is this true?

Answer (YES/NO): NO